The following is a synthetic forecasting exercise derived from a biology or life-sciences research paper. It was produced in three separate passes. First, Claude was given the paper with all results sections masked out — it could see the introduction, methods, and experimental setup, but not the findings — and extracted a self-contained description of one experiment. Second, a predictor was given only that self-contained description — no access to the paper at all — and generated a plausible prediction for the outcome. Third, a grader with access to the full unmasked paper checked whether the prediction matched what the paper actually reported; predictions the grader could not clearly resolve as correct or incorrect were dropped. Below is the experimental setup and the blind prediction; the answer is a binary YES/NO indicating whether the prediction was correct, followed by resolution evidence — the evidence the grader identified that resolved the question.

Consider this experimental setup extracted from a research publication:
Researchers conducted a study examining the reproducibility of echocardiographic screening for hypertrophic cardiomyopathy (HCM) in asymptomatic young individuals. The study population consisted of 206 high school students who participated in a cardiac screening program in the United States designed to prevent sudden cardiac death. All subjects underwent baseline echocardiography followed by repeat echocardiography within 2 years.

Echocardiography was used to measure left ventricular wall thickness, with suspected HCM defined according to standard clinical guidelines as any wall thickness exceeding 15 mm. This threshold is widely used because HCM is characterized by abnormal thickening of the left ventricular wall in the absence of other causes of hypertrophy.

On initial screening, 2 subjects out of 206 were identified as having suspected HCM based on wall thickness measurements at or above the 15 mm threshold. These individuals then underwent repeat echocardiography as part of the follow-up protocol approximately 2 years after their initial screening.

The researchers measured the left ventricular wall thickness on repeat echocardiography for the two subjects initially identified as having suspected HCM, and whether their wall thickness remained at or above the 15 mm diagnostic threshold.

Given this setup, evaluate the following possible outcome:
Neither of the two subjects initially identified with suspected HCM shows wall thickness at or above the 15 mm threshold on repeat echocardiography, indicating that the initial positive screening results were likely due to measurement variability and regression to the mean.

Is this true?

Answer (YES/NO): YES